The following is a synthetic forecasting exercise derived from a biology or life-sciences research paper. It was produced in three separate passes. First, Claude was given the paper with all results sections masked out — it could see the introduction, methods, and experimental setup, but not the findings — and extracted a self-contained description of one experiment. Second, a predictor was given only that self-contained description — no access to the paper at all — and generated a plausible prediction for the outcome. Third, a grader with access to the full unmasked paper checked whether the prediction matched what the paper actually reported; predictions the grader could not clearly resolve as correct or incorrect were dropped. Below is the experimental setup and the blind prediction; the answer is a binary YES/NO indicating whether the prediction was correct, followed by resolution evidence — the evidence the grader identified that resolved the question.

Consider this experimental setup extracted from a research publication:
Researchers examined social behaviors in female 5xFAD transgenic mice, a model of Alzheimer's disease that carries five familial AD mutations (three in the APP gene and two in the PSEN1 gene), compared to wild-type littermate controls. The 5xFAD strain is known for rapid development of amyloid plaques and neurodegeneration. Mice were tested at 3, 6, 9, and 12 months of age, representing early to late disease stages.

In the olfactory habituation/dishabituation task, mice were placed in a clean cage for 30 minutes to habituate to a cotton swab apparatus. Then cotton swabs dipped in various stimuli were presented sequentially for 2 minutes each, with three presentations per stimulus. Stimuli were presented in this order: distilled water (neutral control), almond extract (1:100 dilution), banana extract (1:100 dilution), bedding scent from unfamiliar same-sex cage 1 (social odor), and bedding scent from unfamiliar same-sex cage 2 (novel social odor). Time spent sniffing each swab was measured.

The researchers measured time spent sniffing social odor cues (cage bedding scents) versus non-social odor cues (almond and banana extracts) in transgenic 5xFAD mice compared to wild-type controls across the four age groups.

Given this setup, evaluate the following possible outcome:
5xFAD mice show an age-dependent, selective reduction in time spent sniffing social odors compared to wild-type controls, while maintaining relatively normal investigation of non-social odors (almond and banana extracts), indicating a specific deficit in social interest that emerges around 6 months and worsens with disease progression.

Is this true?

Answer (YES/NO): NO